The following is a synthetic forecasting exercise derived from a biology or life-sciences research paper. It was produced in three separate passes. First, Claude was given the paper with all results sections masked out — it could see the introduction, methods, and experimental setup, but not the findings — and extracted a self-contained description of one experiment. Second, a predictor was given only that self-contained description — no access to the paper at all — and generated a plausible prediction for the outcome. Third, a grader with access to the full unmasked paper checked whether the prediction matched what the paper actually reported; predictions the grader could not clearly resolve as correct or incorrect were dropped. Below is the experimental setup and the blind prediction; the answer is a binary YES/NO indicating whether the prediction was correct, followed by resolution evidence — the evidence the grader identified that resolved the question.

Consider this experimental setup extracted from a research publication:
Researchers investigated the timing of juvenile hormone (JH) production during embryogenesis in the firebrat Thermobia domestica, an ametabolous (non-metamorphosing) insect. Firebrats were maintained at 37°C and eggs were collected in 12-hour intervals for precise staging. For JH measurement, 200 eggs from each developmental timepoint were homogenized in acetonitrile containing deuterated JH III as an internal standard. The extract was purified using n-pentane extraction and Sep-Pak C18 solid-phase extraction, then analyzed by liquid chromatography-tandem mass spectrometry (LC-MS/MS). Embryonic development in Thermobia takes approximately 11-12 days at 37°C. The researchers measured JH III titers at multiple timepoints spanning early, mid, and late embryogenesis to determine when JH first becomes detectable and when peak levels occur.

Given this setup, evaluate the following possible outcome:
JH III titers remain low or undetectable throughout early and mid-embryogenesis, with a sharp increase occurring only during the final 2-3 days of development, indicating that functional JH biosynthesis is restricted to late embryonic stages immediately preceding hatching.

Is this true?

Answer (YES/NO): NO